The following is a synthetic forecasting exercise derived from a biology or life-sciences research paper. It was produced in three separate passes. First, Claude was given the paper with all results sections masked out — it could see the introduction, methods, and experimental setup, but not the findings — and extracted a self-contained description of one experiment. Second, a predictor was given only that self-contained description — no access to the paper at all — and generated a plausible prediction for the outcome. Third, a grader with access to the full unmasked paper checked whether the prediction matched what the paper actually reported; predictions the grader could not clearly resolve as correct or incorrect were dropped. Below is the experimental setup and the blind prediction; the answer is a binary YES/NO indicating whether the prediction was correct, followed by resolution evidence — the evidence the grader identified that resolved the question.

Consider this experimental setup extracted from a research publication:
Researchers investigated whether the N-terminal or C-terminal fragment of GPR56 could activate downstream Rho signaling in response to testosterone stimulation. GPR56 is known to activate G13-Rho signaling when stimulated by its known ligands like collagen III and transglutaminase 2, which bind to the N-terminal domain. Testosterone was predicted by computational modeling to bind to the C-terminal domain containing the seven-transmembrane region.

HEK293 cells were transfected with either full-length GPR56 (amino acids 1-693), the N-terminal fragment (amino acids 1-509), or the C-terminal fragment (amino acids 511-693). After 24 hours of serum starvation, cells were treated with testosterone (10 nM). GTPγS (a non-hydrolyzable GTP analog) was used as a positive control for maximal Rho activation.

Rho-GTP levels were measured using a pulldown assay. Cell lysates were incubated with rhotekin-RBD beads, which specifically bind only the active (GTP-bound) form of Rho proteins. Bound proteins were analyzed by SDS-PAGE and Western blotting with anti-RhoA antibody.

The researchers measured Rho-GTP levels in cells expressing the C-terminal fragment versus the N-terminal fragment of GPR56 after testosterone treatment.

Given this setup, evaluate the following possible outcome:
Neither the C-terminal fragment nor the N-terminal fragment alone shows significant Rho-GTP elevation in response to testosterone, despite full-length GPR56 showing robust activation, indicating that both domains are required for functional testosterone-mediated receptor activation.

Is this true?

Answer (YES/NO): NO